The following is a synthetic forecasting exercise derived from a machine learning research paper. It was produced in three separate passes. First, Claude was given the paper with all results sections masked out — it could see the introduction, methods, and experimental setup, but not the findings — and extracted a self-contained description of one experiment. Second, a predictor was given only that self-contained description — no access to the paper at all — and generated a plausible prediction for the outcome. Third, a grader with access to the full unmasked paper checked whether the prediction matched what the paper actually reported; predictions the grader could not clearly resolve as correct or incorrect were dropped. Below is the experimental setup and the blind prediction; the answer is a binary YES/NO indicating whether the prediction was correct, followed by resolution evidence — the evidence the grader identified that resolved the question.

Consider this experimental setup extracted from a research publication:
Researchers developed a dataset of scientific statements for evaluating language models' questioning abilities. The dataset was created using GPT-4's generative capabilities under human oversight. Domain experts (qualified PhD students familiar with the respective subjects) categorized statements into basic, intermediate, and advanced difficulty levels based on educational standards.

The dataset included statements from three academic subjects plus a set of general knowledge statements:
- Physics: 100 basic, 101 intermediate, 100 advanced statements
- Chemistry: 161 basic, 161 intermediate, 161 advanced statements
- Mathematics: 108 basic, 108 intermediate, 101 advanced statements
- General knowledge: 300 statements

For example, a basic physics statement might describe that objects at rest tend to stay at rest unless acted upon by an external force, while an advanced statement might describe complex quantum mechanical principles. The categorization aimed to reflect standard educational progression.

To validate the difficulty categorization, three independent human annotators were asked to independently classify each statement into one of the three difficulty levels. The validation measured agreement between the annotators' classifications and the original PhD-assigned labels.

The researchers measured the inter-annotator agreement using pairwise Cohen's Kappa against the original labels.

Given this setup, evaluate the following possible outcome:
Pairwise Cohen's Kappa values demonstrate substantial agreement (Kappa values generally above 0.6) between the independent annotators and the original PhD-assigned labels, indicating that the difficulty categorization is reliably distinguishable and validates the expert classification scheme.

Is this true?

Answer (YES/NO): YES